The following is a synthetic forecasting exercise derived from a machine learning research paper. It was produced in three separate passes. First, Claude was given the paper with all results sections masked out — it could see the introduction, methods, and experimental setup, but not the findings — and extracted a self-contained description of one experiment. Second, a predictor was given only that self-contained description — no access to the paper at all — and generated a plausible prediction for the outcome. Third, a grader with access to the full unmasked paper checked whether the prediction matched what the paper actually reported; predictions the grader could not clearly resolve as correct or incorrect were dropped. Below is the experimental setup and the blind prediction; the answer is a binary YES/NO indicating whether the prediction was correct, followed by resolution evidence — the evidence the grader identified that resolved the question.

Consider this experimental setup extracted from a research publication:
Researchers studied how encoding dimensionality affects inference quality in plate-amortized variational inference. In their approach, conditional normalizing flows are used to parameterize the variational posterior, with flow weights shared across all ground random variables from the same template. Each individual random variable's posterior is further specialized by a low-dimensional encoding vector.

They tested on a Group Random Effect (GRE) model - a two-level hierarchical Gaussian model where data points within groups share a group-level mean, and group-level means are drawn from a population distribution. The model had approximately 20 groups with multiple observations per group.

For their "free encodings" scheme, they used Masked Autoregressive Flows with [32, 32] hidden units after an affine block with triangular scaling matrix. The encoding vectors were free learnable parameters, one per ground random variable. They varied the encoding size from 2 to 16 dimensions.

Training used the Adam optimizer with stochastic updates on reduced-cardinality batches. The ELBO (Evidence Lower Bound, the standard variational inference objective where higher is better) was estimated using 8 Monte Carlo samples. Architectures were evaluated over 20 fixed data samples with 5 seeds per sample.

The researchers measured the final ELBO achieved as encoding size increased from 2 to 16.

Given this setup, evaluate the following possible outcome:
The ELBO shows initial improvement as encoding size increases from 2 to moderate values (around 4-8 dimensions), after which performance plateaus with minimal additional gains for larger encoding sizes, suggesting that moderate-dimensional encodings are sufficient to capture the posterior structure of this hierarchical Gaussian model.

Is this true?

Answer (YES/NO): YES